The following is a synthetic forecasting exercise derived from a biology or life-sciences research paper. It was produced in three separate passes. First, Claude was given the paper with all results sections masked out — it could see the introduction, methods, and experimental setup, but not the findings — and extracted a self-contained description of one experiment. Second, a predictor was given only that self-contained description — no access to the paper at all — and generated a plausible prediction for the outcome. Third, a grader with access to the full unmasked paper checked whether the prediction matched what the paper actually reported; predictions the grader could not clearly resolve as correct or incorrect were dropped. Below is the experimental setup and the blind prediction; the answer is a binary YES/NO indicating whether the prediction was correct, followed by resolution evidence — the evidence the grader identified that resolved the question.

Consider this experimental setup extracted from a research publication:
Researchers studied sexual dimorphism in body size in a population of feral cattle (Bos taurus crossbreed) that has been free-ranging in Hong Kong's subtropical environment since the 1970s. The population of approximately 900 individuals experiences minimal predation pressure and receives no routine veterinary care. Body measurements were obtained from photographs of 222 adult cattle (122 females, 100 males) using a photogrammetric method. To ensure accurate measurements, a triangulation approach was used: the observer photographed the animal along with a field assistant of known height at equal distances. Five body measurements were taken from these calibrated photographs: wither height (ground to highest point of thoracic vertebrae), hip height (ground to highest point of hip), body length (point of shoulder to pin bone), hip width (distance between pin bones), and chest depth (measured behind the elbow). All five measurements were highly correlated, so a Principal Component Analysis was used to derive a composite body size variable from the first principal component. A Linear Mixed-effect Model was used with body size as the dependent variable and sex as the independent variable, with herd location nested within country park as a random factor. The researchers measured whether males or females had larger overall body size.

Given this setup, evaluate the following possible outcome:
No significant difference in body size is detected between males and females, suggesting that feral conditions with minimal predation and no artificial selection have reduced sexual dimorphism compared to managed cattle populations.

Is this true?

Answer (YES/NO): NO